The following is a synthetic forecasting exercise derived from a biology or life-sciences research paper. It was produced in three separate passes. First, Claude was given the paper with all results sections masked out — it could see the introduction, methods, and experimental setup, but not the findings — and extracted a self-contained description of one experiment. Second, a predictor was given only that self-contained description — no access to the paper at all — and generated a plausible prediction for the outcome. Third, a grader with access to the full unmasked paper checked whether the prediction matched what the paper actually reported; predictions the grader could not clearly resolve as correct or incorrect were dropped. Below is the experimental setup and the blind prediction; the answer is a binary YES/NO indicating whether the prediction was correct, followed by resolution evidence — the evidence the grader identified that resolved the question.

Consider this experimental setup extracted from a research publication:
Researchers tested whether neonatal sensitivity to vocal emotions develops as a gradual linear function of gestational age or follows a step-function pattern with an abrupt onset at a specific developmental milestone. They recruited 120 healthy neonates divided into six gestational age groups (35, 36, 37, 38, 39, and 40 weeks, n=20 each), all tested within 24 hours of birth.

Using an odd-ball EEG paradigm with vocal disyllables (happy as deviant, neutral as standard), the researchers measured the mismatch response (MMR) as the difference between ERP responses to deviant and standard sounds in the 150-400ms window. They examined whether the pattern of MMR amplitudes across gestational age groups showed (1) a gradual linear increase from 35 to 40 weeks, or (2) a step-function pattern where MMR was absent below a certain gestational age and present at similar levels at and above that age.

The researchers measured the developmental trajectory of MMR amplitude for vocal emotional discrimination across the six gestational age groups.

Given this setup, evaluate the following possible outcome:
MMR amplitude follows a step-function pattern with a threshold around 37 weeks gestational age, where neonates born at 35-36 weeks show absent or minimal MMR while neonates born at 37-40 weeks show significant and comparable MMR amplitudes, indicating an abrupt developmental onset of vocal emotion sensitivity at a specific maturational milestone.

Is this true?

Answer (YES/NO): YES